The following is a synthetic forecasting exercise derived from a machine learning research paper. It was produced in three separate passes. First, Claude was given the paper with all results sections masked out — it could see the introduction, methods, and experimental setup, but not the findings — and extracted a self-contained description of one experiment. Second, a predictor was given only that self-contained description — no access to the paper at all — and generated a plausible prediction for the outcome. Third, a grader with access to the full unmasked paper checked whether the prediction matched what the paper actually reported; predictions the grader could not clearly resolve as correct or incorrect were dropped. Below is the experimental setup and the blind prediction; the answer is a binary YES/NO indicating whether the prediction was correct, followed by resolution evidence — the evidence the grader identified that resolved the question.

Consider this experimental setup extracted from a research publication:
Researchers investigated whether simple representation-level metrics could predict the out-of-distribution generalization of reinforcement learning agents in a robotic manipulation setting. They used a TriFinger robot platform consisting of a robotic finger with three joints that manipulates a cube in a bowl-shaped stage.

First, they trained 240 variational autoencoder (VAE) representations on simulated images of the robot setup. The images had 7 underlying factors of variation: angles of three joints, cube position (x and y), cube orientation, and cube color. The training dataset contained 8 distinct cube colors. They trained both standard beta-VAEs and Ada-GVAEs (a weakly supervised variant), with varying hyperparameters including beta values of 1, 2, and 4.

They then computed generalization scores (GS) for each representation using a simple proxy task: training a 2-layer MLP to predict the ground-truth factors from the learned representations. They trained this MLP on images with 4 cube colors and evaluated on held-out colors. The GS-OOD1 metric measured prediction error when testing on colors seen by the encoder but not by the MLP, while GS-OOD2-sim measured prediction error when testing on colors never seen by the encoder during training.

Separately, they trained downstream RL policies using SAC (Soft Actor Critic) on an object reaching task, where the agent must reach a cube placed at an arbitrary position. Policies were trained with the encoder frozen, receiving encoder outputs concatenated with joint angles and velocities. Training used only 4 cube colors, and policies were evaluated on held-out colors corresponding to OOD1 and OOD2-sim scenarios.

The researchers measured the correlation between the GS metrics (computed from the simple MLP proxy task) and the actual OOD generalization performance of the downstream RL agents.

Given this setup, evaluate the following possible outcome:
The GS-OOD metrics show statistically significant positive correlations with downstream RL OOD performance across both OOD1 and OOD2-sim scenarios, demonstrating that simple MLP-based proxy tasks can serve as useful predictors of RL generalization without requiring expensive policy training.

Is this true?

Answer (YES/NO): YES